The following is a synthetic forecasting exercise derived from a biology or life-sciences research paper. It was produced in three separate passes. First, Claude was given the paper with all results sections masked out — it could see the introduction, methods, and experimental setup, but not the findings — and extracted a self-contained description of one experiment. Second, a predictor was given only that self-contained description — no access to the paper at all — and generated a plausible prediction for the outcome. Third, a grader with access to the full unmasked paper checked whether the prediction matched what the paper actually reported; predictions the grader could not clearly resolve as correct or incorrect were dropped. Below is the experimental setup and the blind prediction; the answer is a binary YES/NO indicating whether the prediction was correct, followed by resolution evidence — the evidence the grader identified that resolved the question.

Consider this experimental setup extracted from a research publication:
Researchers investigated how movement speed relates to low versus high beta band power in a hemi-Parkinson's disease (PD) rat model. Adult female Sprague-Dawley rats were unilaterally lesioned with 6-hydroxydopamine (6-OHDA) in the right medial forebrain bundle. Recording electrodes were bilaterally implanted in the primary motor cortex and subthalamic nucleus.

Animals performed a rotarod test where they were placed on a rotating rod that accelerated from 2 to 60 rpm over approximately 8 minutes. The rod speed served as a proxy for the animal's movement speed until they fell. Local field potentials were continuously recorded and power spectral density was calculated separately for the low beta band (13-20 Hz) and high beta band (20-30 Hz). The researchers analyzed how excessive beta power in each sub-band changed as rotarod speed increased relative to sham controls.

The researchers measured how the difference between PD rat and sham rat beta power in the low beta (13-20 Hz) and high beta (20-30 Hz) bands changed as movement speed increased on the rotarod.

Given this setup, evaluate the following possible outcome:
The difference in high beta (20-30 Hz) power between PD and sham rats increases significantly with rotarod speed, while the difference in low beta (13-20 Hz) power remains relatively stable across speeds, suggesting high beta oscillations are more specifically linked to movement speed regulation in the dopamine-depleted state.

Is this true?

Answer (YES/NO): NO